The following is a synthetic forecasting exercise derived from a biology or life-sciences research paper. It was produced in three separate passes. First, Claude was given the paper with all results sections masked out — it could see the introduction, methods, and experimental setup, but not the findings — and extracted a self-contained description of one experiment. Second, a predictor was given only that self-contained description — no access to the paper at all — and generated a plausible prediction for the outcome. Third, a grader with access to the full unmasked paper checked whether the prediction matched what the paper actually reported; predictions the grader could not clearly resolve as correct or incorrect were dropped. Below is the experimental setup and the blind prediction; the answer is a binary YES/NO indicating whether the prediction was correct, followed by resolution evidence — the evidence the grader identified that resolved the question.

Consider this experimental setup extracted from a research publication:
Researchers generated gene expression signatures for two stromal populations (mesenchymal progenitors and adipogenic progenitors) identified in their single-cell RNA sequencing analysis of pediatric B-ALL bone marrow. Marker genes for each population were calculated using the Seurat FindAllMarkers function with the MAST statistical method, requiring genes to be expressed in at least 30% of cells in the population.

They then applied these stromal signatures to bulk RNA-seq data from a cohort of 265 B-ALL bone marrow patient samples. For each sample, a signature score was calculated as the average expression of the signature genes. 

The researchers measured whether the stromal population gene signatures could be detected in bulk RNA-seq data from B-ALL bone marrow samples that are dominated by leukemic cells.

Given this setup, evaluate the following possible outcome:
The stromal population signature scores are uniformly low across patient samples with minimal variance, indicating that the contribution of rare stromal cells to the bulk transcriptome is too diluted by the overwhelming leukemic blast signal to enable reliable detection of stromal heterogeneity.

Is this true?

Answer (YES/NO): NO